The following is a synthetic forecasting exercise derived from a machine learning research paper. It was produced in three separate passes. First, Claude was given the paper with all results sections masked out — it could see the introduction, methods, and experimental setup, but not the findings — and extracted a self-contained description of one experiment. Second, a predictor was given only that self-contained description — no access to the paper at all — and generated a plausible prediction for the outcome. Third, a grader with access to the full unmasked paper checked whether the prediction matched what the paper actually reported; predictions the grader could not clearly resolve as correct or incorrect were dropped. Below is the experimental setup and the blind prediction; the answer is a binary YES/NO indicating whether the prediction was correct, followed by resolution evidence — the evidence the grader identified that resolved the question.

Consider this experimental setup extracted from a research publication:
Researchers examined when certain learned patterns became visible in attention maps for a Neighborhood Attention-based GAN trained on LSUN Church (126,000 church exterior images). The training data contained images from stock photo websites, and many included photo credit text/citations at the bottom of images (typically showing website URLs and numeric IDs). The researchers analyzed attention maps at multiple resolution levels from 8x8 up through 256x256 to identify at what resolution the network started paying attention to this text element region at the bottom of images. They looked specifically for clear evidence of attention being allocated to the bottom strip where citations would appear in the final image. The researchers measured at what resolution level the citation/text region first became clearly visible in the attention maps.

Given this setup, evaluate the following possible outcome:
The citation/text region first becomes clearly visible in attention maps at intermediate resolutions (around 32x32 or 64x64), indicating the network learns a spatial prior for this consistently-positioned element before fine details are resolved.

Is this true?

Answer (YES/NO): NO